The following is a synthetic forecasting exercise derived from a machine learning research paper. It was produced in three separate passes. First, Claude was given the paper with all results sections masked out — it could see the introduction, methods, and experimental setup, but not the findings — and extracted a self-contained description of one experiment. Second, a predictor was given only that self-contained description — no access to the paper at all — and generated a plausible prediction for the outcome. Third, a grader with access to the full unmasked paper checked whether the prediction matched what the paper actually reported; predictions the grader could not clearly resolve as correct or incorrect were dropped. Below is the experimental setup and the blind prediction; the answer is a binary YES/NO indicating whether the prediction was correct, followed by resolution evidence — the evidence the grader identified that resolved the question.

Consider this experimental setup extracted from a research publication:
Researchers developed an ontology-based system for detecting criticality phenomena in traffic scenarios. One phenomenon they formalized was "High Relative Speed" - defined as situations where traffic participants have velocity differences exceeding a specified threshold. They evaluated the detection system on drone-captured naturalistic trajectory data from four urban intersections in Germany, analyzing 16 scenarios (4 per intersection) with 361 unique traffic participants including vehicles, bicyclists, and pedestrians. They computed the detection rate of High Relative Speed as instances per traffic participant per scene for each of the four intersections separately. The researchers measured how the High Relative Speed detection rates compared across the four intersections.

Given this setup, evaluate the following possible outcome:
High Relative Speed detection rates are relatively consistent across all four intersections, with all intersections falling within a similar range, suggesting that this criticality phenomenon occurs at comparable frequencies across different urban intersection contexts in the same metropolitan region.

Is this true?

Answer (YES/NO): NO